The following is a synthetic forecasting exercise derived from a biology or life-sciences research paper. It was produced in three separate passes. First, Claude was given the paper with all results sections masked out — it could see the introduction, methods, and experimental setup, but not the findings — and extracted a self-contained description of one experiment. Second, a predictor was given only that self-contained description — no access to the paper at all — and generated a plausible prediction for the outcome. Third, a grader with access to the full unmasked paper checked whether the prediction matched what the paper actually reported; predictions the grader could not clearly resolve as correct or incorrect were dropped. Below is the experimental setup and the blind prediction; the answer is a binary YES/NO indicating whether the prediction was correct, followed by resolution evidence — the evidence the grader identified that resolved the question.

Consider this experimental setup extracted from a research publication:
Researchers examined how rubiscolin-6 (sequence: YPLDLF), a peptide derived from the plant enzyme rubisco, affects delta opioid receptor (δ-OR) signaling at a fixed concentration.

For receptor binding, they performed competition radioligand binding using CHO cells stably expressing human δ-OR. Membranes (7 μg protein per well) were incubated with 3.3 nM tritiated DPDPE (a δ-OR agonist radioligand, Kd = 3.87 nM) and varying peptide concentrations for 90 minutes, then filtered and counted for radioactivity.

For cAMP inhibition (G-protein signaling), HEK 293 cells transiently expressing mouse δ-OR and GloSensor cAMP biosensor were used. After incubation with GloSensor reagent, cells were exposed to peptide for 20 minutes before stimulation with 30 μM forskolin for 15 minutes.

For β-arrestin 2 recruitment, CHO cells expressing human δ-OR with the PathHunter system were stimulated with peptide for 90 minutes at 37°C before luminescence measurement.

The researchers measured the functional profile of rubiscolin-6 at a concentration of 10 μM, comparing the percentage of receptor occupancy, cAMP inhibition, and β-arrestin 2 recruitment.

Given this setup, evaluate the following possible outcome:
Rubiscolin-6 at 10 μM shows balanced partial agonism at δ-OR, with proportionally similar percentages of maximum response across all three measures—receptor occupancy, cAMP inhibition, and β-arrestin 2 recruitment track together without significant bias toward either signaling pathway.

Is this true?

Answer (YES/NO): NO